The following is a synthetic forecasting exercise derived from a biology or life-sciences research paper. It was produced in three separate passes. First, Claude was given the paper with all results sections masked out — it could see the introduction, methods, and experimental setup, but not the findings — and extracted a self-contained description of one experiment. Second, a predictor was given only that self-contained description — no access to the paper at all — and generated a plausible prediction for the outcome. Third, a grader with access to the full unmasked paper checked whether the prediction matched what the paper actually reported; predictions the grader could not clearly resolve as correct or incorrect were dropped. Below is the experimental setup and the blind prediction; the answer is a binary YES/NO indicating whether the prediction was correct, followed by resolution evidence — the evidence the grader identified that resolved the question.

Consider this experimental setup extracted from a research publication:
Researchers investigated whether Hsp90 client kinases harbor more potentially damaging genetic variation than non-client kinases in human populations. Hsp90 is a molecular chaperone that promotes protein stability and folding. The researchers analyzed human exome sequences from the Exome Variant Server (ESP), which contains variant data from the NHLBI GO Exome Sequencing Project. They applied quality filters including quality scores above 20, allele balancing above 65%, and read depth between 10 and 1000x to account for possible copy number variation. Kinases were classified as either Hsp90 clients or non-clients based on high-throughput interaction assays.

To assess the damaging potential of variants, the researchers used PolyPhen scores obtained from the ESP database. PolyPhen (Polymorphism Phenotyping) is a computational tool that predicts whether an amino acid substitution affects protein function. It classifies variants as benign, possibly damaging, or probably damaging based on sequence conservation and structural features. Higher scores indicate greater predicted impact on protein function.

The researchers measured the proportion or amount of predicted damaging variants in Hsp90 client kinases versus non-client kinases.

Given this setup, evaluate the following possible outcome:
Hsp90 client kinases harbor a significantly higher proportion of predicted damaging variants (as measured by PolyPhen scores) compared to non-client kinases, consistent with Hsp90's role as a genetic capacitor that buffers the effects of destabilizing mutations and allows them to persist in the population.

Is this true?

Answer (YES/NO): YES